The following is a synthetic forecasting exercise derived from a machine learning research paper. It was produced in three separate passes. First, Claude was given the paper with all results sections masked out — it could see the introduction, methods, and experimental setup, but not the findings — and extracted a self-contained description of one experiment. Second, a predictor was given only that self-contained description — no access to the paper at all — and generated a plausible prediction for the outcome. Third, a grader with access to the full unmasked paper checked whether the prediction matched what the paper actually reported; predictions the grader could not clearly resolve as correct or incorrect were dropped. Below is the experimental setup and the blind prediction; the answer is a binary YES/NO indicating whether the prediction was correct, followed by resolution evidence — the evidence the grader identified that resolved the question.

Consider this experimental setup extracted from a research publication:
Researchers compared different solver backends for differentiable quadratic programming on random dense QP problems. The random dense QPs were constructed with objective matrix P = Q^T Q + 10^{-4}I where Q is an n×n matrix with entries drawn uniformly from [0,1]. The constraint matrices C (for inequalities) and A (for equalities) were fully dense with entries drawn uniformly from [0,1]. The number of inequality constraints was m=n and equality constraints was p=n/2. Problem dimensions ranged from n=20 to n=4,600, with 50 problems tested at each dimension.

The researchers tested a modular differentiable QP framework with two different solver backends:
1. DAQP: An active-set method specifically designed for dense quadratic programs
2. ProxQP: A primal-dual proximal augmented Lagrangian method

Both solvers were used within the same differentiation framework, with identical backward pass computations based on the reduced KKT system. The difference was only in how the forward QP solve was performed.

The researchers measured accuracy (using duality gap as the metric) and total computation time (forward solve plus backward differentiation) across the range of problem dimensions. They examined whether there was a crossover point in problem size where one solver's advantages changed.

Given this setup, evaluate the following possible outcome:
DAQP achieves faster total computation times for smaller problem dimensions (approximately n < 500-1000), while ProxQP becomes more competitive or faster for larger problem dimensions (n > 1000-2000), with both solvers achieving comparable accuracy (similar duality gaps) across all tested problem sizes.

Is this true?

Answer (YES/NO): NO